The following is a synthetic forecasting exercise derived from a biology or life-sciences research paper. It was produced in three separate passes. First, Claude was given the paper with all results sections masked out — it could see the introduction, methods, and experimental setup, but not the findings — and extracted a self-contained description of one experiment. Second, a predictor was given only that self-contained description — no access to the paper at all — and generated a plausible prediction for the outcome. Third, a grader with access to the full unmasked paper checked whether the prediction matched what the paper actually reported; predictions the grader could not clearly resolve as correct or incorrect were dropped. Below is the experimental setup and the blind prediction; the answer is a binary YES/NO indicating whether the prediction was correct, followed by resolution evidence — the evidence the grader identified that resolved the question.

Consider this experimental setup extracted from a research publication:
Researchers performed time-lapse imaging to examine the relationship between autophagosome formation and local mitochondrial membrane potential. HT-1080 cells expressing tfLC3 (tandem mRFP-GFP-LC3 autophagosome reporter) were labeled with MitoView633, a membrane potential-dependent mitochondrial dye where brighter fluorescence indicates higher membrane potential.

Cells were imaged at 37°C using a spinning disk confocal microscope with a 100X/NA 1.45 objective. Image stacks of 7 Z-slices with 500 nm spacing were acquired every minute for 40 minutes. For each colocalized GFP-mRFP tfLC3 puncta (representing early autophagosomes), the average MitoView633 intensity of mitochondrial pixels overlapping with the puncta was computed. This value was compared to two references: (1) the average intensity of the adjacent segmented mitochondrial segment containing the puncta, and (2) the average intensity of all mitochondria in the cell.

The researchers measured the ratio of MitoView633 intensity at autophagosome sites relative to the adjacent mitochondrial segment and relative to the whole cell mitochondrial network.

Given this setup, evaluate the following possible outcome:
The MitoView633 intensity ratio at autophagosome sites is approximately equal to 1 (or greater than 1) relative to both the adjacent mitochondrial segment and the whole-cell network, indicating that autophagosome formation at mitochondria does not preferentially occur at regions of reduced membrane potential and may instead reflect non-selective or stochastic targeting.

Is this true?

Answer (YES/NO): NO